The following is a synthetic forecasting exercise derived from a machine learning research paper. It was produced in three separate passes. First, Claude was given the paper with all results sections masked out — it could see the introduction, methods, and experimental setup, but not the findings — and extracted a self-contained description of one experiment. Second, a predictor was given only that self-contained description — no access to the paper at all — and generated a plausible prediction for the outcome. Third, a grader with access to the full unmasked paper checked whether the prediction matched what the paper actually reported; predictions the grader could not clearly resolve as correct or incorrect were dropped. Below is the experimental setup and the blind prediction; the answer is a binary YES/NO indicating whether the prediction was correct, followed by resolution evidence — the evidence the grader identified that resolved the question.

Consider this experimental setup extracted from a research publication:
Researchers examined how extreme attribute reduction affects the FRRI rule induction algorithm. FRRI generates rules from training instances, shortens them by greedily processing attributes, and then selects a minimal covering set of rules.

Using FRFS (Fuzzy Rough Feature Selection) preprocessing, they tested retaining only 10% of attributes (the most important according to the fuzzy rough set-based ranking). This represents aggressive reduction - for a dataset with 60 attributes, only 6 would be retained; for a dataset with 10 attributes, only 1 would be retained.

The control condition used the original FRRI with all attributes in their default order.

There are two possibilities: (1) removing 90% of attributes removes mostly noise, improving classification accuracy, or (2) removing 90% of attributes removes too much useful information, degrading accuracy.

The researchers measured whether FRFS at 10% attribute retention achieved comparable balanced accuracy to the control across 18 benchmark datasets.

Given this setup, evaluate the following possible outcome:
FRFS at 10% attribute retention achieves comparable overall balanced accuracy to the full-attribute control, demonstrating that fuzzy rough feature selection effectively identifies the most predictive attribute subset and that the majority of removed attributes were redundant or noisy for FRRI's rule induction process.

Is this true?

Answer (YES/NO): NO